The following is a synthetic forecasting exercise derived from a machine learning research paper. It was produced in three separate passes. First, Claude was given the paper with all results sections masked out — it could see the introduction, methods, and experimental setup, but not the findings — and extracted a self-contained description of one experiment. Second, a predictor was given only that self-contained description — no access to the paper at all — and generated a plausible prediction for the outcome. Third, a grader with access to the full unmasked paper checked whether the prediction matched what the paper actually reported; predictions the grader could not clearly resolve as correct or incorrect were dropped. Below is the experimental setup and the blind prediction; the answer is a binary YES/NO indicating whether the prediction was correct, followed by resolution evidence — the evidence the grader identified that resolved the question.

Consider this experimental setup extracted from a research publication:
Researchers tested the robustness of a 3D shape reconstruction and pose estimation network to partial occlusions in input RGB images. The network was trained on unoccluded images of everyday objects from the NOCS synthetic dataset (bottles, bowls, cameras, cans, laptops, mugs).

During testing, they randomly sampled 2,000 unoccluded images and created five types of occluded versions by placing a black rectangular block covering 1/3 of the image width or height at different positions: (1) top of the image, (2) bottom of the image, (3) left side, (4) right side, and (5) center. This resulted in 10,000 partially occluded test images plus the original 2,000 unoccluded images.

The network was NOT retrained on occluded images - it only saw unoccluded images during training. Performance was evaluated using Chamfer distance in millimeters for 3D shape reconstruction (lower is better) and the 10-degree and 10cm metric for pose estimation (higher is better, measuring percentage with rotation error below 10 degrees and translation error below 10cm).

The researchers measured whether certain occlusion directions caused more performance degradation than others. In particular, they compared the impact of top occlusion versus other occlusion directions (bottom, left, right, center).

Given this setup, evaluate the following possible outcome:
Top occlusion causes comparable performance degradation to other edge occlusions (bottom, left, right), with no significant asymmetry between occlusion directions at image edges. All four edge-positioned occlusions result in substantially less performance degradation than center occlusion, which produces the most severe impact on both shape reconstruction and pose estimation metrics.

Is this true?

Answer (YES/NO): NO